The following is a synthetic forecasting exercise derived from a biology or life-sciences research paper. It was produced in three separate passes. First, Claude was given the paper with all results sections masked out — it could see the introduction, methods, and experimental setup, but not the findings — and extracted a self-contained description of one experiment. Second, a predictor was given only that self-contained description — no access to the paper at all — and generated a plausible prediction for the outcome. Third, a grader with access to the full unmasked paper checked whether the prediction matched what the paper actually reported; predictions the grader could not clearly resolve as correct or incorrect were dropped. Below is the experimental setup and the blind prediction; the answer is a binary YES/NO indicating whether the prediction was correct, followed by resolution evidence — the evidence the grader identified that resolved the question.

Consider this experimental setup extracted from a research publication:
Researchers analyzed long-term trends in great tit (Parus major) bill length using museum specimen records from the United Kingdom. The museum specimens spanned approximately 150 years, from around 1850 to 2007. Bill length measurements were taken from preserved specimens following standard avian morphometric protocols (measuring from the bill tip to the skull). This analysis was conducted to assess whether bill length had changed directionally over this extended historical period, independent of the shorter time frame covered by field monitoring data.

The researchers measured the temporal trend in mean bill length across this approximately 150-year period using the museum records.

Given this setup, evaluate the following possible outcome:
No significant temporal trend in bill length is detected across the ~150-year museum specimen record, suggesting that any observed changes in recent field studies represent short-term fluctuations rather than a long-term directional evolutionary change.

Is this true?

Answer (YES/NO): YES